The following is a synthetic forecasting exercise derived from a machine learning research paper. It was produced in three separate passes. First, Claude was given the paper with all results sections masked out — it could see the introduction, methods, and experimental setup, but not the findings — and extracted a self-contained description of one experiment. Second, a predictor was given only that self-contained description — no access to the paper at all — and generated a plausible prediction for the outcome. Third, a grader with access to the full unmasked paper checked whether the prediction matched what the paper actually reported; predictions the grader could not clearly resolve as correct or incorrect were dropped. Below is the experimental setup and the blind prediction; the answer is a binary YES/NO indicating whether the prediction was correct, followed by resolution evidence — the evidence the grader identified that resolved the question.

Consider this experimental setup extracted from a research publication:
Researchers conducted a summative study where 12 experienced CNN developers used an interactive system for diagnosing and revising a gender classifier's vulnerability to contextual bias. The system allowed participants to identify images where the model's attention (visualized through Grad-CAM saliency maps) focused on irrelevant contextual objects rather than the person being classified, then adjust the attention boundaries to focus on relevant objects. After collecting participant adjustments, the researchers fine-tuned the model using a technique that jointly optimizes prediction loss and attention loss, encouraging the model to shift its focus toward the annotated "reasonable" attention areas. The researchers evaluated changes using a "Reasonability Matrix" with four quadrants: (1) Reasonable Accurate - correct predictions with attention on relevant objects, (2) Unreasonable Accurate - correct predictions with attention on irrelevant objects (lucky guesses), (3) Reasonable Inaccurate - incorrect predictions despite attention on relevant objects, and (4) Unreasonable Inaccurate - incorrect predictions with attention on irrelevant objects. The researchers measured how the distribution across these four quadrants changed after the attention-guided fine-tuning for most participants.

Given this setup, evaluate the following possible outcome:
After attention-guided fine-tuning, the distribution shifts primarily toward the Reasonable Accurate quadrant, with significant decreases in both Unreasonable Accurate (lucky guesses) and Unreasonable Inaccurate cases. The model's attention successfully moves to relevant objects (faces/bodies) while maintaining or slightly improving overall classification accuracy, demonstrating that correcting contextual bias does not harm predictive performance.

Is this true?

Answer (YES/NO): NO